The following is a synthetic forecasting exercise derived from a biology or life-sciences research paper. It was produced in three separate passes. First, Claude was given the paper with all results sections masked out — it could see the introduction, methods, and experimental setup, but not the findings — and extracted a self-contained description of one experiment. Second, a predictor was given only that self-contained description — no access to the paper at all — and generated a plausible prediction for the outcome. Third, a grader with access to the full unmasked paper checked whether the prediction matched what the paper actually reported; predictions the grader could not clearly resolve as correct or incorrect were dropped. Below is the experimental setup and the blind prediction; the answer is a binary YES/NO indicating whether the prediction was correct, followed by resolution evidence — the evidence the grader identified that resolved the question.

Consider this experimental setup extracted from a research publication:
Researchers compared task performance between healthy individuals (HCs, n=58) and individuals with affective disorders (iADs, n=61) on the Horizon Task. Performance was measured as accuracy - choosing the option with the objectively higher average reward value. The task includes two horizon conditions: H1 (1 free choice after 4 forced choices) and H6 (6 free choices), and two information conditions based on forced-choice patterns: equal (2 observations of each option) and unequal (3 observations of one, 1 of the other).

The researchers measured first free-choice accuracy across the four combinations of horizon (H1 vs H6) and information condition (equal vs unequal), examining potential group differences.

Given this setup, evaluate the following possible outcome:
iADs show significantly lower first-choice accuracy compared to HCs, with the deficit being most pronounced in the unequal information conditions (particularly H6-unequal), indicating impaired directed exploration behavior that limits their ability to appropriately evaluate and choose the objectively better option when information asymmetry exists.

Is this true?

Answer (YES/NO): NO